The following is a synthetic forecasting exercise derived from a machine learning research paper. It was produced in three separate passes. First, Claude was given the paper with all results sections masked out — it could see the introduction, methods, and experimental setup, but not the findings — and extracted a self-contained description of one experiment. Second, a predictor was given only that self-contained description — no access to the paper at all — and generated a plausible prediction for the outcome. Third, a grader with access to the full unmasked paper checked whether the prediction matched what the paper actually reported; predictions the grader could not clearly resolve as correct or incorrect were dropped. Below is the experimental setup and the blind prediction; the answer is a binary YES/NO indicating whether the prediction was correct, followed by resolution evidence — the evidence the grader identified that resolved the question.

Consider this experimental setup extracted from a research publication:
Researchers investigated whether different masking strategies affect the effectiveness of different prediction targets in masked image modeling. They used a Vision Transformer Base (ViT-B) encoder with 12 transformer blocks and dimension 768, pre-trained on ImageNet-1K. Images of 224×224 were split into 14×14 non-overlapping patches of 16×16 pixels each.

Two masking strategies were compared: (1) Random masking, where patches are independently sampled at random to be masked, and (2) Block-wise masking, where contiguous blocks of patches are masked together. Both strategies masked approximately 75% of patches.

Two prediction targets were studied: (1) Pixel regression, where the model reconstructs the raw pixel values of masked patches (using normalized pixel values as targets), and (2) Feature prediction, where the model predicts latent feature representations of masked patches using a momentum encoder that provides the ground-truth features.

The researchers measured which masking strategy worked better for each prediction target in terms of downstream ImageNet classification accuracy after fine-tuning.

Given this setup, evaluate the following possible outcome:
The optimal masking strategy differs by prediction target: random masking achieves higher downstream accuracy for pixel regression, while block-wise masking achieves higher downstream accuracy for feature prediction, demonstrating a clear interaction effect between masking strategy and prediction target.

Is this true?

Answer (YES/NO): YES